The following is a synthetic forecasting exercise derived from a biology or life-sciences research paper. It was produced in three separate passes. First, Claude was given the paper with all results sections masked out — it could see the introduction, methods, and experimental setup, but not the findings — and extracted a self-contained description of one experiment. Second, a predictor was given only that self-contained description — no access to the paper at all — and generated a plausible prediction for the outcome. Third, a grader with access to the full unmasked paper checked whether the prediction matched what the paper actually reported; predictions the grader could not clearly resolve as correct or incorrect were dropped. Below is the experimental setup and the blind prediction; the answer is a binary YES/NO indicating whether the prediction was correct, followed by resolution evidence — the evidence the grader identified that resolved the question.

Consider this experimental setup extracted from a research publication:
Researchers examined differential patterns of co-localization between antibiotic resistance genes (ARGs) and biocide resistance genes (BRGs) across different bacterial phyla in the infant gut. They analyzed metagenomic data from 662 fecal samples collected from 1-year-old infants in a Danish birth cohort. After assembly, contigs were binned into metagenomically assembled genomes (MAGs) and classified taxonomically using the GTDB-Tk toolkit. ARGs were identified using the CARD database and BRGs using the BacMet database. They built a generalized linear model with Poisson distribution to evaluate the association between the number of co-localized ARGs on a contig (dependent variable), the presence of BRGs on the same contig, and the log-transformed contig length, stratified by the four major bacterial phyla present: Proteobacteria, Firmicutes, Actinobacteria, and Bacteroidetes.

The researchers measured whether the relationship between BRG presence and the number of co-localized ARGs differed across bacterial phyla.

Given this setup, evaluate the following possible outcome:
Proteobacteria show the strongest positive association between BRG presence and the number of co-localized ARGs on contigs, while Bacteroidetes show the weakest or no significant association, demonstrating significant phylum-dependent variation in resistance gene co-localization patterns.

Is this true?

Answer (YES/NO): NO